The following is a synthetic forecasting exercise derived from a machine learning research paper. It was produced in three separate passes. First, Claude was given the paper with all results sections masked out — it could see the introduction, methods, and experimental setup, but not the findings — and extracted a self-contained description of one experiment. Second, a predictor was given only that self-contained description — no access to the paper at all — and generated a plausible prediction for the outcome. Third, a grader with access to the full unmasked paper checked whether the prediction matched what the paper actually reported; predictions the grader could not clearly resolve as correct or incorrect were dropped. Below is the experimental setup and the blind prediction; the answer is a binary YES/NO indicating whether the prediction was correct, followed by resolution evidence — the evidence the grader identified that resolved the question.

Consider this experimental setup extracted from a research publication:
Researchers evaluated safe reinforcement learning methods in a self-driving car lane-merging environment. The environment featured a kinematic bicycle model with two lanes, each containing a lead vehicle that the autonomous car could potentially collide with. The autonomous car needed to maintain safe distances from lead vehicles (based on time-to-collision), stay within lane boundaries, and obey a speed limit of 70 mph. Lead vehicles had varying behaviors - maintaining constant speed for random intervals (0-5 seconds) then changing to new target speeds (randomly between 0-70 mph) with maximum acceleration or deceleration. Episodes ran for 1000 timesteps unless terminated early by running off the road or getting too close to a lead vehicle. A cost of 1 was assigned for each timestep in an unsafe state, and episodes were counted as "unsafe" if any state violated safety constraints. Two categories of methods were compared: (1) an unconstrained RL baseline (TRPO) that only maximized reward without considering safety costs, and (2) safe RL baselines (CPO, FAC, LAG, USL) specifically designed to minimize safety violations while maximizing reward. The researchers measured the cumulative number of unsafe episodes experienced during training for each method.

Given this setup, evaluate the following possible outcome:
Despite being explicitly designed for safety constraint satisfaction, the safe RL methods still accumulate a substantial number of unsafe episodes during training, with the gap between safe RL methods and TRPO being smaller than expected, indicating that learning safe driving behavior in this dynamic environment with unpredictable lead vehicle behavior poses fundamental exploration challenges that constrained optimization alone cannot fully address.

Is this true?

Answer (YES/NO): NO